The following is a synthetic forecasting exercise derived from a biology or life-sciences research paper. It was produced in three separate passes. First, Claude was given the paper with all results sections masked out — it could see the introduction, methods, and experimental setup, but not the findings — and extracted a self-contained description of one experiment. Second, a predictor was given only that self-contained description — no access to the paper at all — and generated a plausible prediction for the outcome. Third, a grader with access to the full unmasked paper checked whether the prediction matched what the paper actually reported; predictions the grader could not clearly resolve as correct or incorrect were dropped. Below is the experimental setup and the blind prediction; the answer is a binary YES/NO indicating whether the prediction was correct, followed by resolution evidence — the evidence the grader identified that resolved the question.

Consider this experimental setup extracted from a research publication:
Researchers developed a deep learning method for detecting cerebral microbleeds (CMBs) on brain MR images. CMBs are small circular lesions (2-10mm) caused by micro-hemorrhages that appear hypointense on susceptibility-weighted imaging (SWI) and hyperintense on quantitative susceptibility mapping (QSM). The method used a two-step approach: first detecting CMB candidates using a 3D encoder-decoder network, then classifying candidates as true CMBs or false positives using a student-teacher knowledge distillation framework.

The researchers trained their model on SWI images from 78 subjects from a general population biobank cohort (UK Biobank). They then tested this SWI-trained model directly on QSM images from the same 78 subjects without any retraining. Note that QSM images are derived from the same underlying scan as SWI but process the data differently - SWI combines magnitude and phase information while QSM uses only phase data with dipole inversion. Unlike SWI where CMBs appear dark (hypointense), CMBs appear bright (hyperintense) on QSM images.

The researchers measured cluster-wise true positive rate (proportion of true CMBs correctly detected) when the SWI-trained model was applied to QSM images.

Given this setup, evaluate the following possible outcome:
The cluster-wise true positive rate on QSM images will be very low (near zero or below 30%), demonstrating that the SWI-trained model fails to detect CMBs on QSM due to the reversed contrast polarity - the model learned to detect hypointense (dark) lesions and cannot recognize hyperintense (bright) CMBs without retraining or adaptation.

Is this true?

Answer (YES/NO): NO